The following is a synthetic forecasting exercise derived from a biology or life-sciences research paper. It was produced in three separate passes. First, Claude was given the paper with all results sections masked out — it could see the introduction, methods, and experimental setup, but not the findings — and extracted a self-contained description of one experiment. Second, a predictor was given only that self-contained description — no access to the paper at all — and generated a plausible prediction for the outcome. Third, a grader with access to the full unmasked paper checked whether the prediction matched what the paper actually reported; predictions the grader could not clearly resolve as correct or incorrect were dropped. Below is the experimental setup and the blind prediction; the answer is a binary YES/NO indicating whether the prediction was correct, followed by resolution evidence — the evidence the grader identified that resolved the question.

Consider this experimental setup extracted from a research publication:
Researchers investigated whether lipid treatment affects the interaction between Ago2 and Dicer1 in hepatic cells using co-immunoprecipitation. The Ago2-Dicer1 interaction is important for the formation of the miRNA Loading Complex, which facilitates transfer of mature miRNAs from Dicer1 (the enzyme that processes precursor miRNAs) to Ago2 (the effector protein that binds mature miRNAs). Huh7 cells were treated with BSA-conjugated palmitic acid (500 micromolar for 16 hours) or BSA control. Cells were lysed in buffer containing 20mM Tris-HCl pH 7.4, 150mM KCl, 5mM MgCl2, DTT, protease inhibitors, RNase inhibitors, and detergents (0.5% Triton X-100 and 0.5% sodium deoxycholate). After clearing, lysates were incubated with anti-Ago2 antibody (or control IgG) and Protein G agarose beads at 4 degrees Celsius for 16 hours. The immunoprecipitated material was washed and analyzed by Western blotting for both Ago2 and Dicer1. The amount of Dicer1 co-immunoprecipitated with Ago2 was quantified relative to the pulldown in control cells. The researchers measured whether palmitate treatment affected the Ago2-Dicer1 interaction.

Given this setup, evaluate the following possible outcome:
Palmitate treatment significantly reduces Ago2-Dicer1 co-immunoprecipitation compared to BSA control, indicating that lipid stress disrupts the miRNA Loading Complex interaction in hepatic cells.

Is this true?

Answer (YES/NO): YES